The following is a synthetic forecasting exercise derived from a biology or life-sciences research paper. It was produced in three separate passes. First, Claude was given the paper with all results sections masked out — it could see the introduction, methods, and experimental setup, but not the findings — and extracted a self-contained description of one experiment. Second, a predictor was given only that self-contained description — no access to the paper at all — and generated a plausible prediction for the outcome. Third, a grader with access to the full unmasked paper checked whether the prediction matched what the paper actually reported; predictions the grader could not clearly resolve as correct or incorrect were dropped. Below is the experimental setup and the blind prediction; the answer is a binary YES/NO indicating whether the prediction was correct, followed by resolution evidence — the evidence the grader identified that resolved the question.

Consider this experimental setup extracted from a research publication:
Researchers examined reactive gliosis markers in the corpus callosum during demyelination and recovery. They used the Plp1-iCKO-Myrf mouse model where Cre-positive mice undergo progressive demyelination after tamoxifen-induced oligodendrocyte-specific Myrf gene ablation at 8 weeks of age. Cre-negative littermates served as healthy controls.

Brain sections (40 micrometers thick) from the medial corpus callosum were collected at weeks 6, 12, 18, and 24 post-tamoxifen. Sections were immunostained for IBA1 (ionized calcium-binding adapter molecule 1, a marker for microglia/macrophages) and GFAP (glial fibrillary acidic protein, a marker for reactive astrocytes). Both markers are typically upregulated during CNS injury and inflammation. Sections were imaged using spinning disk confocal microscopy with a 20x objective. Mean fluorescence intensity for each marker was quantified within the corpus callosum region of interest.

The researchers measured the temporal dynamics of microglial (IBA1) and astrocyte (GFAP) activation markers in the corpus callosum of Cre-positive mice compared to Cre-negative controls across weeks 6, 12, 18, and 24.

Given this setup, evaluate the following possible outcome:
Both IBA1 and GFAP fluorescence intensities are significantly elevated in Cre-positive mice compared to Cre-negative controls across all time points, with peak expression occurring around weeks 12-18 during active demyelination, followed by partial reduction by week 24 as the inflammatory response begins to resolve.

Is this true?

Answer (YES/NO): NO